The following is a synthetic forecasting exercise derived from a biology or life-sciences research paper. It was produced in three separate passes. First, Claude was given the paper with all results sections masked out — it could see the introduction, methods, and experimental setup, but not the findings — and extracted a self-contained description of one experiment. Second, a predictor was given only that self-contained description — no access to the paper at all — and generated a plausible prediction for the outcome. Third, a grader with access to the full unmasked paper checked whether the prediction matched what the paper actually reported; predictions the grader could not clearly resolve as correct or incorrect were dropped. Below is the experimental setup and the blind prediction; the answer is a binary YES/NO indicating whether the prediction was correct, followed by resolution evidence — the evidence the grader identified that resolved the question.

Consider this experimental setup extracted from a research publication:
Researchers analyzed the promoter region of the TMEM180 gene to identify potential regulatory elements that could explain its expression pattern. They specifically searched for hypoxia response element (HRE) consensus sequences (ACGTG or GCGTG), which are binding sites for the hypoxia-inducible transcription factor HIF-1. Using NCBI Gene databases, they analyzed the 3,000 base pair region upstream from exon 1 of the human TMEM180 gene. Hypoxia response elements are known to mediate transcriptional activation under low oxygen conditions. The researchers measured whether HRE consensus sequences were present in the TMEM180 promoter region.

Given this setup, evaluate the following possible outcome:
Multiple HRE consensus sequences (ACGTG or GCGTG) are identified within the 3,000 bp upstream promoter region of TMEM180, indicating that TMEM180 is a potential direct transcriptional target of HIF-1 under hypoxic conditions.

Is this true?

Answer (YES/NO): YES